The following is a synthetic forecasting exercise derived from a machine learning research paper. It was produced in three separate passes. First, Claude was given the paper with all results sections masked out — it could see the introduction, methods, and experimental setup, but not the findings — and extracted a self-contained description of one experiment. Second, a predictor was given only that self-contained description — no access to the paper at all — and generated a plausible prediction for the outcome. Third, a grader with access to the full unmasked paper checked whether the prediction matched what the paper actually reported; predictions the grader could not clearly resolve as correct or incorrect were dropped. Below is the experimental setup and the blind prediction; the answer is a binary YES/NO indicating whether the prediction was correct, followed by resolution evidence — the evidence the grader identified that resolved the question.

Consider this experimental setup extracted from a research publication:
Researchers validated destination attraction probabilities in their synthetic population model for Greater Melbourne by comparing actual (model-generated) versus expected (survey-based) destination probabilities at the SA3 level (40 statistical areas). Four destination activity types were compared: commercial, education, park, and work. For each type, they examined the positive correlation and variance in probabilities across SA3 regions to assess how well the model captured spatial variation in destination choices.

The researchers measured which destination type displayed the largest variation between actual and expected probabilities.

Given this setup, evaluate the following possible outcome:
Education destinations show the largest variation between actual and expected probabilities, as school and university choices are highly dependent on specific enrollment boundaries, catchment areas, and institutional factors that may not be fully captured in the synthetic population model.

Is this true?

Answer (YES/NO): NO